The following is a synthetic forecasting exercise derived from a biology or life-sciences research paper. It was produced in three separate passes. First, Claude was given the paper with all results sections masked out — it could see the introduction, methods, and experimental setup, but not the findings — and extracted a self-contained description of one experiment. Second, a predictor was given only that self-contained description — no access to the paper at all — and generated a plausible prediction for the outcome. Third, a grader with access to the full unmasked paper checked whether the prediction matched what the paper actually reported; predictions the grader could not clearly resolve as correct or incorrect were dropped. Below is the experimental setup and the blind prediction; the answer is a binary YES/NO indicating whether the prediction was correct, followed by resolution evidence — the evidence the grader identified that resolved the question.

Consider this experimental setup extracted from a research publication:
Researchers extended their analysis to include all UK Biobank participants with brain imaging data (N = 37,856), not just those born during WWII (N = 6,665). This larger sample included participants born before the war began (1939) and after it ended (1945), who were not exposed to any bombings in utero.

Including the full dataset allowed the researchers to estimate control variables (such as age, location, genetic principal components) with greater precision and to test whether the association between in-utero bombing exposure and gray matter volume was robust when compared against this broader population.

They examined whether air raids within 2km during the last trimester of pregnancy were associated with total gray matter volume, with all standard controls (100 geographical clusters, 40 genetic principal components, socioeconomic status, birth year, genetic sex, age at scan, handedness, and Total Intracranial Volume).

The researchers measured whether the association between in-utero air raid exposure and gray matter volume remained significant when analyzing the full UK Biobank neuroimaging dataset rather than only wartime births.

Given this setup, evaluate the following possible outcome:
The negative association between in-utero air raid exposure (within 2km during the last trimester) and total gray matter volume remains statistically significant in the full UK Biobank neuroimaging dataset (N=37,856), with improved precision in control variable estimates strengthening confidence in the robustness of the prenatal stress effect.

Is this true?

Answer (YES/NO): YES